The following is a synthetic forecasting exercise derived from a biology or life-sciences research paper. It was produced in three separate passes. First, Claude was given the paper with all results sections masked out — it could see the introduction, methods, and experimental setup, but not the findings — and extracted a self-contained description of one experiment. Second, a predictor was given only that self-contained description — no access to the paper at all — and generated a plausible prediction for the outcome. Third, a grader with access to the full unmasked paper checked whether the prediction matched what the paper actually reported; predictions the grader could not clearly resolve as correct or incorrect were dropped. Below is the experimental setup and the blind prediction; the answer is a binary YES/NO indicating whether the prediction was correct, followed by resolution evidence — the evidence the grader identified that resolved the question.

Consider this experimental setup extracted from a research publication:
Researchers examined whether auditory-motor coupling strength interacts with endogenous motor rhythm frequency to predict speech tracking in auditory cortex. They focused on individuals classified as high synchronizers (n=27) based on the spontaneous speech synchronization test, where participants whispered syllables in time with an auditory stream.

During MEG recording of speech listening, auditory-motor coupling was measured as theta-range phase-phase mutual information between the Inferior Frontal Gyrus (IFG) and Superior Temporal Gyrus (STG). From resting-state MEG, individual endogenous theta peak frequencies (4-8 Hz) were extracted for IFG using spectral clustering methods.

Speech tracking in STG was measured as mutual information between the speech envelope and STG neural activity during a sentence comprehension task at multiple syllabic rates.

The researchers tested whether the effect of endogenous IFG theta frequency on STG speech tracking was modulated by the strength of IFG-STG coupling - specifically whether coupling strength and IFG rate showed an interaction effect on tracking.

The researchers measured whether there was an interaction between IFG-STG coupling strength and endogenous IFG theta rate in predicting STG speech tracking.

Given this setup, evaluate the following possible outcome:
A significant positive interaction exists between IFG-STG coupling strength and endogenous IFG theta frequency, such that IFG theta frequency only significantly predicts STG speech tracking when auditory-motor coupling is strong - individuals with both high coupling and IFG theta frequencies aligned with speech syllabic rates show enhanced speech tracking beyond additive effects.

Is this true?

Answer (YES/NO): NO